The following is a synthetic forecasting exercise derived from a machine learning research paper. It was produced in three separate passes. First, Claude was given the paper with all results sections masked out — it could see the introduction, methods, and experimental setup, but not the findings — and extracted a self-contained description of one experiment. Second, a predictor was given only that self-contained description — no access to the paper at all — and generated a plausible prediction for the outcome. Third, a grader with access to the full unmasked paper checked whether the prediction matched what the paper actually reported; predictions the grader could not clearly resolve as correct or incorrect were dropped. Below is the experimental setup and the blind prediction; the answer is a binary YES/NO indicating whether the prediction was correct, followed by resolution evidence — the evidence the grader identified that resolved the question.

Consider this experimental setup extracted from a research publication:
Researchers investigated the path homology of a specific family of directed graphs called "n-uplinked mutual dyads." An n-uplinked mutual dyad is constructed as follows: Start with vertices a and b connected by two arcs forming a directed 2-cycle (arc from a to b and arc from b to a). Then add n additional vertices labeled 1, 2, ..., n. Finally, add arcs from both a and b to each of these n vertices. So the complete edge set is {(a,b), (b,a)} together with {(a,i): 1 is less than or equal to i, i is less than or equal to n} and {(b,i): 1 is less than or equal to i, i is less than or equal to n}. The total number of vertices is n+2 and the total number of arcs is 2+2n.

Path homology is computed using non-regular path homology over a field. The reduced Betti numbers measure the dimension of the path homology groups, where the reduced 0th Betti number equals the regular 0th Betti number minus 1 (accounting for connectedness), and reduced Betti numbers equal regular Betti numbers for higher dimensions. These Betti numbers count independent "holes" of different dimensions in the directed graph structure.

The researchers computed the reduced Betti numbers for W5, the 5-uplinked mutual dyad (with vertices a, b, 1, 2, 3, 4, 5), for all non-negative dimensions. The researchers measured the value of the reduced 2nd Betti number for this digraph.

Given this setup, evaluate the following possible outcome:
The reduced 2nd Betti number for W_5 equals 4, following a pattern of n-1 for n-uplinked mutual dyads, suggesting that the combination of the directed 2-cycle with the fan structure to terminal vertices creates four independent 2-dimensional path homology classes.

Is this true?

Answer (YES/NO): YES